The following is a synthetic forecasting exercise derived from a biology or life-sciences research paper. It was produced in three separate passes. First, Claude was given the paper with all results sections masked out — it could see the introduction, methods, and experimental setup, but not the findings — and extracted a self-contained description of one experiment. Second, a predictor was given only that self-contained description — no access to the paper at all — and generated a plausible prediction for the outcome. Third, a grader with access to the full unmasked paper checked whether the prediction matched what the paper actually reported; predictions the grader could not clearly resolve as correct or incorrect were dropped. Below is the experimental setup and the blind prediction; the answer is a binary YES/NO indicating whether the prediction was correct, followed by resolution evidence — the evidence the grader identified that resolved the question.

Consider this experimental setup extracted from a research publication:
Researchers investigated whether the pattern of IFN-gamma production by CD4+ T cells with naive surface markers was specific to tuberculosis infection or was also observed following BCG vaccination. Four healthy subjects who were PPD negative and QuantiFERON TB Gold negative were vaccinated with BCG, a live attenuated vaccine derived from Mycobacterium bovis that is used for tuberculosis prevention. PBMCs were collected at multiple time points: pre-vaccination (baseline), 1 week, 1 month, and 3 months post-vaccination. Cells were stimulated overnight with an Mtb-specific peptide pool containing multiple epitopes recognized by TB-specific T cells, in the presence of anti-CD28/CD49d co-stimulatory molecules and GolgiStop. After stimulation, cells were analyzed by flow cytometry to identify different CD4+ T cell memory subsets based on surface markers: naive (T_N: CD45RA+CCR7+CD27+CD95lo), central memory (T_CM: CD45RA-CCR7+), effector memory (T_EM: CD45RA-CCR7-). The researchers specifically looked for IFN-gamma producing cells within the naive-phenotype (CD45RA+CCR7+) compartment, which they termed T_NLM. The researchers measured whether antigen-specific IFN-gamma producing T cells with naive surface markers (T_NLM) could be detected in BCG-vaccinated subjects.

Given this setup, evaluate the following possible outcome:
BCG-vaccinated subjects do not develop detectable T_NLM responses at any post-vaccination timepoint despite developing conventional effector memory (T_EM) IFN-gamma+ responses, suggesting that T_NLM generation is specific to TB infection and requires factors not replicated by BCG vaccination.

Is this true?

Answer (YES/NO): NO